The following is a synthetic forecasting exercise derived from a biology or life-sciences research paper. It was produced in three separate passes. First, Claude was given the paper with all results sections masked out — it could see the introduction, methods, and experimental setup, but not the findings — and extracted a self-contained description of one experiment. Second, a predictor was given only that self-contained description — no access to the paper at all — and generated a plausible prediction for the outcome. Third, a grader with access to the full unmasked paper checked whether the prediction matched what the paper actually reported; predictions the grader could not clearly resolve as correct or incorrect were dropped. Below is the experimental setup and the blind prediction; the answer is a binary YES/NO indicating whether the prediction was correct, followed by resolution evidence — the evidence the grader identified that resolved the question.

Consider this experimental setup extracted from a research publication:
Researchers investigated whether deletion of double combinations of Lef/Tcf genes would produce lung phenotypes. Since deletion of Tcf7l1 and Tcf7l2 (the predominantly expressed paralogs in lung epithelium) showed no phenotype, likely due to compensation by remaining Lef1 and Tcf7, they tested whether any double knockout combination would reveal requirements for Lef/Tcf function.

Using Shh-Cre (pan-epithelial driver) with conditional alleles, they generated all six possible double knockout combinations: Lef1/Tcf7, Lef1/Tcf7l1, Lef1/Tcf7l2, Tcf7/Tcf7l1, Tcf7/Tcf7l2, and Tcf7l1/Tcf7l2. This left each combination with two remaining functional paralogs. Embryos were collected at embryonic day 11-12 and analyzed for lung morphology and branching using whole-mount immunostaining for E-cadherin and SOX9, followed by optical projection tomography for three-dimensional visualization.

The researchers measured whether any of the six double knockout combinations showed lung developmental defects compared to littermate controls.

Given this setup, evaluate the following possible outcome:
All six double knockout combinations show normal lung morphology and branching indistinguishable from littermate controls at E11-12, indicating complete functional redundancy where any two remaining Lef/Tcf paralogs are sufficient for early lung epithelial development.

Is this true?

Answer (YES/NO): NO